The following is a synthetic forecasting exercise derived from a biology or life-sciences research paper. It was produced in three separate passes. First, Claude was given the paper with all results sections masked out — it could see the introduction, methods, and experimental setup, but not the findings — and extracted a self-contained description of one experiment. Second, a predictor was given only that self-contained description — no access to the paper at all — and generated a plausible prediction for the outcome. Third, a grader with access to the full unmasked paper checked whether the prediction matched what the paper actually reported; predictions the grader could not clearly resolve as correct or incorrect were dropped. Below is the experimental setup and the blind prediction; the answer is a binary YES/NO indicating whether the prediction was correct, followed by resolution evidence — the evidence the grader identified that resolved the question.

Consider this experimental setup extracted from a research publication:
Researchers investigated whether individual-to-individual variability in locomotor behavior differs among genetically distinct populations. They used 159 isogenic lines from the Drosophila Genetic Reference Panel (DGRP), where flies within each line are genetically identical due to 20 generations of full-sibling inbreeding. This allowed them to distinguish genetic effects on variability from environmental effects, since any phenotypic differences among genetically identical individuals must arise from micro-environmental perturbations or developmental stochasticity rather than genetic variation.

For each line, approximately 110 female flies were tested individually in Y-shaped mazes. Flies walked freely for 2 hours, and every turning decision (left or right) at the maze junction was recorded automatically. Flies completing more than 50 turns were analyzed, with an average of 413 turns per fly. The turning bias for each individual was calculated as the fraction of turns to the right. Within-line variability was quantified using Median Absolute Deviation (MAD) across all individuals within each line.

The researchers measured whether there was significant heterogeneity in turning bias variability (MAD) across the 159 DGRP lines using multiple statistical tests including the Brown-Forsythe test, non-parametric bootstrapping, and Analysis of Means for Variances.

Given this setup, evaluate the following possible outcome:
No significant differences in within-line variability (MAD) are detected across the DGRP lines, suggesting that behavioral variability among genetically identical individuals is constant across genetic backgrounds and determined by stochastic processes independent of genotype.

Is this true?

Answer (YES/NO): NO